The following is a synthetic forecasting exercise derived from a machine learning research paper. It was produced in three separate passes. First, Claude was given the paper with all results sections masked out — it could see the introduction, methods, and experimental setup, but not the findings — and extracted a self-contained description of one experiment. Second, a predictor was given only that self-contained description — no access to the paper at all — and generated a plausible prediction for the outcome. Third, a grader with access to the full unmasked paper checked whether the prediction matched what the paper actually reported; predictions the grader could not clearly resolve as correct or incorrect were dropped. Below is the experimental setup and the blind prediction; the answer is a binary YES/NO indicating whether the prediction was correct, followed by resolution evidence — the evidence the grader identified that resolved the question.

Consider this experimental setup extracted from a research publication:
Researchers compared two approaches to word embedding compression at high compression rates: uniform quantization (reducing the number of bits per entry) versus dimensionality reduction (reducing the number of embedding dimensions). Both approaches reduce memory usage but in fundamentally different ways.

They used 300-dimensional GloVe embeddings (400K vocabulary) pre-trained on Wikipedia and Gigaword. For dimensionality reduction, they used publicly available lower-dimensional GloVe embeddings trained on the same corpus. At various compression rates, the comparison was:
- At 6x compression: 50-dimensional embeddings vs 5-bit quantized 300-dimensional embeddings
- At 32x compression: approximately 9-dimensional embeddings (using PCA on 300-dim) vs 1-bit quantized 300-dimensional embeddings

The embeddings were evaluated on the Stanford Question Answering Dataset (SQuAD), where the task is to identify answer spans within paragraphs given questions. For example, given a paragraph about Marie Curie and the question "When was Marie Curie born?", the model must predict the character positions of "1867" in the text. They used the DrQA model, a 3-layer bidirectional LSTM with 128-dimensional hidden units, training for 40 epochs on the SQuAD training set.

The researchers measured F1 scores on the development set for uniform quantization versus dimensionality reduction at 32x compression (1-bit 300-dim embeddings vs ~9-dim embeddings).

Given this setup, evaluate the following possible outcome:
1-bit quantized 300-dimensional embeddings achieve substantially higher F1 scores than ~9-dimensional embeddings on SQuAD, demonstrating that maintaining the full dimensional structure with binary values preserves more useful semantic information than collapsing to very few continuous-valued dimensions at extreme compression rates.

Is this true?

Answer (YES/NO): YES